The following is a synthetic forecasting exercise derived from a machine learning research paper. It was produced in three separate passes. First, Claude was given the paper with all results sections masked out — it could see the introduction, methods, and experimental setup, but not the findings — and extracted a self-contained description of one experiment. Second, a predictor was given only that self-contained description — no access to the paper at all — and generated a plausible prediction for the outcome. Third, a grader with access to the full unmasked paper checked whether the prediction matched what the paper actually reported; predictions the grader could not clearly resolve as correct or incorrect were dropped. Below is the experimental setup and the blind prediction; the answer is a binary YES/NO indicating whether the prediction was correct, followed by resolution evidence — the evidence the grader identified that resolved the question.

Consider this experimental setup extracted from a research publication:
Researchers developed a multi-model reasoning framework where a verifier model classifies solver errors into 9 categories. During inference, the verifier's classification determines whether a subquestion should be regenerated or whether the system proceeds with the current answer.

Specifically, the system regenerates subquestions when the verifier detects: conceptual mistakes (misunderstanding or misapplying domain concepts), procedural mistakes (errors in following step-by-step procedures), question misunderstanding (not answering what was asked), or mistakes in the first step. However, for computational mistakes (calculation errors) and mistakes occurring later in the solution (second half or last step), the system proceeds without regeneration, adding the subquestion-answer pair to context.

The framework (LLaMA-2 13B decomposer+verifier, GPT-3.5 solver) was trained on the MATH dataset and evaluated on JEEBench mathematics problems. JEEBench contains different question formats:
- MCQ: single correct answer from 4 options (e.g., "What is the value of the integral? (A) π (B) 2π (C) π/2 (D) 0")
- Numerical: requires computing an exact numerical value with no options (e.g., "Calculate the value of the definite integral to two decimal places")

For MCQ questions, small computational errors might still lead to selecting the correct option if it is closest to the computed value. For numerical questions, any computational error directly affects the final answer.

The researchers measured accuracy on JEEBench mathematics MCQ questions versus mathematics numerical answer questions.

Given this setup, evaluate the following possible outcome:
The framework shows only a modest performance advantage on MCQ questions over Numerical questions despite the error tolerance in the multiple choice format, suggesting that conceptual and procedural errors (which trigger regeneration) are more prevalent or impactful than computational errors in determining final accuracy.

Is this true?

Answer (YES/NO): NO